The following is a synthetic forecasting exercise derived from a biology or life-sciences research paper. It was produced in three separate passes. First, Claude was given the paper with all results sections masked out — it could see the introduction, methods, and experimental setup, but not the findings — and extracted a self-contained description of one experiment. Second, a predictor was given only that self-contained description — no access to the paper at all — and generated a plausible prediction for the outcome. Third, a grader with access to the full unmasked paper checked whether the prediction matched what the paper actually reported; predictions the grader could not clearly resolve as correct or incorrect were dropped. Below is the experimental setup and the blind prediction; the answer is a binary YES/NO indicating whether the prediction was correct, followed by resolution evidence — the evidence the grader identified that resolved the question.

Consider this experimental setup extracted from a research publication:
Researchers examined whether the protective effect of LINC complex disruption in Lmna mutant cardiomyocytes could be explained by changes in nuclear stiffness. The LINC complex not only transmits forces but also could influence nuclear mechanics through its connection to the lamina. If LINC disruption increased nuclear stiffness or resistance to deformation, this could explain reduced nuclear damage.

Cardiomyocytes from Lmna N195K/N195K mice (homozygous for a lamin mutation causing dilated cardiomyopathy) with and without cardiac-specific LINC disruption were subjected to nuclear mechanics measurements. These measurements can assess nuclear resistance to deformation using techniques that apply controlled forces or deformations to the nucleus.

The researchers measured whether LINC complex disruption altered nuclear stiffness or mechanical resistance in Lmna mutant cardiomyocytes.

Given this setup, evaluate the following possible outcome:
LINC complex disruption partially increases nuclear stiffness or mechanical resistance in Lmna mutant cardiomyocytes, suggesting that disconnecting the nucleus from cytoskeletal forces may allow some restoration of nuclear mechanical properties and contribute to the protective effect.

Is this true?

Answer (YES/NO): NO